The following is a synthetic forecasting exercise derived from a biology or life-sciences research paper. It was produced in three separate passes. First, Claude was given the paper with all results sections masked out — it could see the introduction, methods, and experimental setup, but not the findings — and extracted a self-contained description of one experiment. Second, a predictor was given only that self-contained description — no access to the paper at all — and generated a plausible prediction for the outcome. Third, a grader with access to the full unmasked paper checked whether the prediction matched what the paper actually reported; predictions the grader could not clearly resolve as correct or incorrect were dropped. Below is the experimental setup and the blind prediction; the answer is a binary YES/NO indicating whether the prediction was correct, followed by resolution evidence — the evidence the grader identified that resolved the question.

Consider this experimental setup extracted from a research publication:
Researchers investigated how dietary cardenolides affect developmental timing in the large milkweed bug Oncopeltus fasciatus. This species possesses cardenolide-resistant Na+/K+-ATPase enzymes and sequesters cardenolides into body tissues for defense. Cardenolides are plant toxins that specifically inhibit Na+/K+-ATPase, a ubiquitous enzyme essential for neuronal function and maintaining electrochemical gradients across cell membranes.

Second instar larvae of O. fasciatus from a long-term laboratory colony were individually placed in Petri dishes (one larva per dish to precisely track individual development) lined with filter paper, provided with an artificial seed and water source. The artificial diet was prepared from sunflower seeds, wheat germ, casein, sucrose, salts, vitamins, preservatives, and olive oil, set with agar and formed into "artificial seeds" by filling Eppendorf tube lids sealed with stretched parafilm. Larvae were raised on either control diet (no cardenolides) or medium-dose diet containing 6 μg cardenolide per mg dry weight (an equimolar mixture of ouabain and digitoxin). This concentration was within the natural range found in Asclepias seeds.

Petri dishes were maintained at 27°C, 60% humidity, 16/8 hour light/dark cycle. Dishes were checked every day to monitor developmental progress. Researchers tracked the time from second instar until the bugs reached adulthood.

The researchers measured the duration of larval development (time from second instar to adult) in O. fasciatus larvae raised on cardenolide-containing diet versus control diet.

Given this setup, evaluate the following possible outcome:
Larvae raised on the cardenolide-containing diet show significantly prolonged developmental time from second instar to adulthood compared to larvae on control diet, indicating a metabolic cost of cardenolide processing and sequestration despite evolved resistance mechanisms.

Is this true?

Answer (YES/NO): NO